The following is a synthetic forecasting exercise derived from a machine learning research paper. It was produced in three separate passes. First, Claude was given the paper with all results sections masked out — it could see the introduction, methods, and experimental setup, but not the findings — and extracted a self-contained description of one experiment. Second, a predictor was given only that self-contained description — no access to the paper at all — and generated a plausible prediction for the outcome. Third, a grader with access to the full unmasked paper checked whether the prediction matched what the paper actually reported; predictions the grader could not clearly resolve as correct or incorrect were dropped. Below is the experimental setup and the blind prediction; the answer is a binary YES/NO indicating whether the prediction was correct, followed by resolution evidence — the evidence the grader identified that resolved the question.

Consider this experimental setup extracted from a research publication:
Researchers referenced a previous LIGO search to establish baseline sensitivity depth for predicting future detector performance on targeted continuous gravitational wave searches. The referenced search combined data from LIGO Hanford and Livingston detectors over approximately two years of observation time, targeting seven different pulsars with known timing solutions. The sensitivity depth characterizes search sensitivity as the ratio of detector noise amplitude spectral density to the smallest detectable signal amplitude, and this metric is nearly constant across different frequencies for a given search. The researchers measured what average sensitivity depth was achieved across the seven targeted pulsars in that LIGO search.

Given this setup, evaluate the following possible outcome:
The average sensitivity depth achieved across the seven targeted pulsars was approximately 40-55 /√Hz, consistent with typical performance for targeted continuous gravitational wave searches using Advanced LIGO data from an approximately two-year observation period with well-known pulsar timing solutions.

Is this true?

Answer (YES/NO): NO